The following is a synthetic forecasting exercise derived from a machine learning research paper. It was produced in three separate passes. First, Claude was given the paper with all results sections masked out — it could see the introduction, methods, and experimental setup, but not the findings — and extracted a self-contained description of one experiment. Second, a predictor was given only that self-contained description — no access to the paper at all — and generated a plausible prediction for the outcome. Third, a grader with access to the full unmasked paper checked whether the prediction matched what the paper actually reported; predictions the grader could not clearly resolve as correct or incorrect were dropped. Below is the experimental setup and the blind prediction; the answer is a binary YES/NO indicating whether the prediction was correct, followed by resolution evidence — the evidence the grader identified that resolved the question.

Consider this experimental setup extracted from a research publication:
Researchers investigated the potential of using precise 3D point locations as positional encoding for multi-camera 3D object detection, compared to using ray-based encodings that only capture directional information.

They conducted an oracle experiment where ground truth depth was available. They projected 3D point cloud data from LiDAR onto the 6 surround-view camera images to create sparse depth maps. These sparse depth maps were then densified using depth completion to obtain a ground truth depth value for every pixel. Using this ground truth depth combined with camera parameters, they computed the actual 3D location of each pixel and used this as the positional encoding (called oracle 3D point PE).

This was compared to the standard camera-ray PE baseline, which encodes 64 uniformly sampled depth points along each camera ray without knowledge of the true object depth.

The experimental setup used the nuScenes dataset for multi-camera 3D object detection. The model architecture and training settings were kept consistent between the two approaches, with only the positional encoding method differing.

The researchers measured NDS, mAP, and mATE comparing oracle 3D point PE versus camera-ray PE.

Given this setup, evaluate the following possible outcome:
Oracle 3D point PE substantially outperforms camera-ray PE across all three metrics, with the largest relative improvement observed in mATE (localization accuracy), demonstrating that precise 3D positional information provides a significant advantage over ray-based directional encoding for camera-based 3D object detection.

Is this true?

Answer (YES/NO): NO